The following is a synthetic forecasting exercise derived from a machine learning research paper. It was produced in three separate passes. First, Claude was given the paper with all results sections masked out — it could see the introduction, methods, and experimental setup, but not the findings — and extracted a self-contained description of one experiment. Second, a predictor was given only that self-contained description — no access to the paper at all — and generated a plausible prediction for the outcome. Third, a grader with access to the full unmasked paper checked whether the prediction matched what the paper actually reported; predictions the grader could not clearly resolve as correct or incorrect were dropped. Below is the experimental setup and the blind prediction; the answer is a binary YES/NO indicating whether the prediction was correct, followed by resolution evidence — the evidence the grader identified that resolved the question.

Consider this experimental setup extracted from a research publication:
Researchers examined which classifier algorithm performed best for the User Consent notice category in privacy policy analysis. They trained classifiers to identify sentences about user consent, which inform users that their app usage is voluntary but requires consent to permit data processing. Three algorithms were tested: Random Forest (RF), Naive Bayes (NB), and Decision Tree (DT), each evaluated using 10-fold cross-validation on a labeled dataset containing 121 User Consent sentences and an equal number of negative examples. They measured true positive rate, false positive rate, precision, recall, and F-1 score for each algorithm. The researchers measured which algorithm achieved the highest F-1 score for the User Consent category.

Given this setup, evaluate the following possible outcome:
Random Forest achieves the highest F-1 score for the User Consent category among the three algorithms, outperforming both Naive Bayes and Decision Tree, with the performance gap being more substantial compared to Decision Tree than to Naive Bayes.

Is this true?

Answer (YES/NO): NO